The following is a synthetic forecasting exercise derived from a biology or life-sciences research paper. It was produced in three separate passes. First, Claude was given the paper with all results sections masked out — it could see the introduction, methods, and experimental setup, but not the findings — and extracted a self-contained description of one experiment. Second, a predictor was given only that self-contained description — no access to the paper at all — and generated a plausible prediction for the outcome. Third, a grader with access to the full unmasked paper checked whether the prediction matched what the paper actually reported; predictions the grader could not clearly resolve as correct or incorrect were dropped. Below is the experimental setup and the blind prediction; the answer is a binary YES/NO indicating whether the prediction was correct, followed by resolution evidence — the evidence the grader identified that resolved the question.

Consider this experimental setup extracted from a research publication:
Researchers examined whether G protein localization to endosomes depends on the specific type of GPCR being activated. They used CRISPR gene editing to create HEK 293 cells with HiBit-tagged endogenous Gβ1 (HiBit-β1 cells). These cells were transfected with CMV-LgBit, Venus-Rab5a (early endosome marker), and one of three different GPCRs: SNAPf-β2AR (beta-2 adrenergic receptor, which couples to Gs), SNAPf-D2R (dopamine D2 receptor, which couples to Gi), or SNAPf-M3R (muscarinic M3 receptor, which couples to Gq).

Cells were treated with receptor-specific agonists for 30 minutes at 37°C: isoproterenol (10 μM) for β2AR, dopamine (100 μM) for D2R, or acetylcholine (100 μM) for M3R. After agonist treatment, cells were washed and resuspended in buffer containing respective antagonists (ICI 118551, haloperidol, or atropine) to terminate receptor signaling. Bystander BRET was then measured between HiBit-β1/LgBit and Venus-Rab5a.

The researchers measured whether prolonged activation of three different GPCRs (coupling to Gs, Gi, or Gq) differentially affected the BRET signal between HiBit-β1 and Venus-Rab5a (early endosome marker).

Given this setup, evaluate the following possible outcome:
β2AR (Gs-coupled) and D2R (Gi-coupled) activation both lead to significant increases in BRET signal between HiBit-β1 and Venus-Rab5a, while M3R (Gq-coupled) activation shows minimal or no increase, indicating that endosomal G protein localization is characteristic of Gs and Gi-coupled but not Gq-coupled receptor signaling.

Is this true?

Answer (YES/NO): NO